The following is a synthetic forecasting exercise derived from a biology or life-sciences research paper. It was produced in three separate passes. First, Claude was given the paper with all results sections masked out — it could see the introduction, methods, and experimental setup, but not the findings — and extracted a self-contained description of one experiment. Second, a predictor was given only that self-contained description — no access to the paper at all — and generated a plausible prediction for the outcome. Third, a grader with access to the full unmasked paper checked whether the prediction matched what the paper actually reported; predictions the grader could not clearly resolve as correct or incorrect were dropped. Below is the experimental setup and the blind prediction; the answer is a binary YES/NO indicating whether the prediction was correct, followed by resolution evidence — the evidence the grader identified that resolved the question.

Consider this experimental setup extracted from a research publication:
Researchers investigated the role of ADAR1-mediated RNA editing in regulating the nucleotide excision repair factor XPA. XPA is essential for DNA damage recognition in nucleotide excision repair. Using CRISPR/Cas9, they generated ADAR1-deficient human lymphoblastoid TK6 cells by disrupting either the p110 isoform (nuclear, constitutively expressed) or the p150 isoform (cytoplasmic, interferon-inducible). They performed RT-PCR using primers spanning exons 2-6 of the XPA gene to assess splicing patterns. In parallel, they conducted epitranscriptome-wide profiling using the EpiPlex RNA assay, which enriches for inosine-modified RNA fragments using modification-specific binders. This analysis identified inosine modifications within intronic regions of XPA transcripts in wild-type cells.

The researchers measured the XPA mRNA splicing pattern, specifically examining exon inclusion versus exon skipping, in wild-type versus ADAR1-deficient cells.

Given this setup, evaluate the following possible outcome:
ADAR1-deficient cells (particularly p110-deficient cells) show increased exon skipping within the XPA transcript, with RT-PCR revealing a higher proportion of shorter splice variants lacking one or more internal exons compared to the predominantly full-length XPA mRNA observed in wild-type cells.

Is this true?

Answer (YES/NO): NO